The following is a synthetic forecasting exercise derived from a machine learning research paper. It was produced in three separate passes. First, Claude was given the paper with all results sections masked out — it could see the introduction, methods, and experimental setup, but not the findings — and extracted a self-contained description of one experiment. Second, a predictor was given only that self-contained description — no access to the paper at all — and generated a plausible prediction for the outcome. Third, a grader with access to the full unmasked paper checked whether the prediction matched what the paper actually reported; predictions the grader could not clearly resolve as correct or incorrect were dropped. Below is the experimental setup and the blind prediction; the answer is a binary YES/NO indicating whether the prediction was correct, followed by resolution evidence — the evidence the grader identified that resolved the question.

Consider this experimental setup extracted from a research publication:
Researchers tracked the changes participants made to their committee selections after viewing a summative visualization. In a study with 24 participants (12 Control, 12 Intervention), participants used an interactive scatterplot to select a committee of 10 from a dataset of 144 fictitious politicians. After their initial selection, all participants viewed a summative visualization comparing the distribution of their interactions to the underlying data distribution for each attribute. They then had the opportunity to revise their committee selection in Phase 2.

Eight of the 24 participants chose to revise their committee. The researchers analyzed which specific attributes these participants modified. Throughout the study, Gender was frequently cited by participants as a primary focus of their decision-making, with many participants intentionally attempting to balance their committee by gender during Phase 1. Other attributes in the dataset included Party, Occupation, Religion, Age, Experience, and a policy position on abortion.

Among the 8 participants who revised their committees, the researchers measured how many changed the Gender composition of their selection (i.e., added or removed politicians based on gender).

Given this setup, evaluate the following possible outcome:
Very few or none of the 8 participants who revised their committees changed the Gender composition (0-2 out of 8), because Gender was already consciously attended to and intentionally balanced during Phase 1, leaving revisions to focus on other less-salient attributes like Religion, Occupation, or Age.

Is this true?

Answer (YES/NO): YES